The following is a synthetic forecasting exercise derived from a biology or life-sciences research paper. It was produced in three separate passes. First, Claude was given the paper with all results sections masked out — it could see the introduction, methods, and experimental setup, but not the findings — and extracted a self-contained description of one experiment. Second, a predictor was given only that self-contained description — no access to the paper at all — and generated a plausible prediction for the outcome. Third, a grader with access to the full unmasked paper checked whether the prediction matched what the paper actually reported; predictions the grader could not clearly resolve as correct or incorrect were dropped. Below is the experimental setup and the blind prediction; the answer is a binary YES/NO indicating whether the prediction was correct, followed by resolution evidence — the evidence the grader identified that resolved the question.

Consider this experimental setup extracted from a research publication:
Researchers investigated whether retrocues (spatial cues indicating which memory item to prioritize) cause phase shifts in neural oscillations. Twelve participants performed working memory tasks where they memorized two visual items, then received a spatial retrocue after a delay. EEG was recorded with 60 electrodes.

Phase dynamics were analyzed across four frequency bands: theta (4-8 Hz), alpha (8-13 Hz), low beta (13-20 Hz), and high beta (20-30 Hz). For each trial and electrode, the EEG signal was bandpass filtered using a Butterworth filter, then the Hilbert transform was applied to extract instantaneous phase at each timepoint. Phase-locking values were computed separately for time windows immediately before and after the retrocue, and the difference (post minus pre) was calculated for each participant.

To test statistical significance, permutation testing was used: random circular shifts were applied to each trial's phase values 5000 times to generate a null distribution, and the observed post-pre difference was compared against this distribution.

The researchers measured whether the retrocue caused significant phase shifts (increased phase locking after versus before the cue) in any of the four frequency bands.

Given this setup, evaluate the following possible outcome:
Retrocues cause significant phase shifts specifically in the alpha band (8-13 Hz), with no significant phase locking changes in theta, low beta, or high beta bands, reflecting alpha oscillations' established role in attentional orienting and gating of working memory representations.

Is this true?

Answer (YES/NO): NO